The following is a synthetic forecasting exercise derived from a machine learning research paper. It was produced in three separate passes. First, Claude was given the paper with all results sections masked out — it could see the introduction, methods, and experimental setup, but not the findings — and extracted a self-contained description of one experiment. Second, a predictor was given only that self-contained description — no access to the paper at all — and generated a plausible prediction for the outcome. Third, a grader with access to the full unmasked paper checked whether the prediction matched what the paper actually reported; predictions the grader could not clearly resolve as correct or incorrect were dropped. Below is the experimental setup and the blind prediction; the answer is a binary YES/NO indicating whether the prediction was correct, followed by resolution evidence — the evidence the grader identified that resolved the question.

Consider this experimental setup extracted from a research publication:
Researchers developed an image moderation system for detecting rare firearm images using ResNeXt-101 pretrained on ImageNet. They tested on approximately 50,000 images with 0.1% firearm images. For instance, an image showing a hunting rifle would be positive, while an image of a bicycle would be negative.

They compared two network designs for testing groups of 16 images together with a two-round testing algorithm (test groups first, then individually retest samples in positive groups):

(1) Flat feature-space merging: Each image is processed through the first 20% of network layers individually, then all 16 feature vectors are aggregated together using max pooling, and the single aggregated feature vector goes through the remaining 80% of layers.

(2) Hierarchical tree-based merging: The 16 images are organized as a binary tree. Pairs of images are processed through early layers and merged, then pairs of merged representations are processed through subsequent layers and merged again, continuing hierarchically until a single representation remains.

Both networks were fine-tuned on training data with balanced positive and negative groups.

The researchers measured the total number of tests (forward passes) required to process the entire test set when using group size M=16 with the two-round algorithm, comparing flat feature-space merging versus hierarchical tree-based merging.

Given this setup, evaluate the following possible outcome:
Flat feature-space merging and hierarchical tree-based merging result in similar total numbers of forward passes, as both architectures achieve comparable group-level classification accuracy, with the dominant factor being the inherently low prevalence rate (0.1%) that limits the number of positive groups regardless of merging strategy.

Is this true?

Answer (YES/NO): NO